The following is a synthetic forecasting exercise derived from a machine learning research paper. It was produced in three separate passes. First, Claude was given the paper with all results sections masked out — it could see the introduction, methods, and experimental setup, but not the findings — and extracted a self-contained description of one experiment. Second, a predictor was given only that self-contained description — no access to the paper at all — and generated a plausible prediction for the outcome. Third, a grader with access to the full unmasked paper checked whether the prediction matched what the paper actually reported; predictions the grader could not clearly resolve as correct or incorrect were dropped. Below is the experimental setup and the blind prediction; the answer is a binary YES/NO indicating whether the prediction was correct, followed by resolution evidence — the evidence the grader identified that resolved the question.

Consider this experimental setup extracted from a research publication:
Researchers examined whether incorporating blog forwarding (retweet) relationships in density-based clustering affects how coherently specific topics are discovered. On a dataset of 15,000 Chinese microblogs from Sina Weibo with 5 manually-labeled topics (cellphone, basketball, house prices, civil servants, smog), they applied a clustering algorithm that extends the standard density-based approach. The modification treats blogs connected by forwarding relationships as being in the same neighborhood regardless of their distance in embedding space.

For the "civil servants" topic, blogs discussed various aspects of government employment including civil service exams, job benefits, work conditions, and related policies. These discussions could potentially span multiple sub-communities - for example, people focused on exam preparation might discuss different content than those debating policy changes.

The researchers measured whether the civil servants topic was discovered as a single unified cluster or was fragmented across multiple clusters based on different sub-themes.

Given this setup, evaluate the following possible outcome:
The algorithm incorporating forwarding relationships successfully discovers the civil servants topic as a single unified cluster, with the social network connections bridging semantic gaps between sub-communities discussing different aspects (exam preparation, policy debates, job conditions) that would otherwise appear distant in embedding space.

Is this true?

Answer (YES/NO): YES